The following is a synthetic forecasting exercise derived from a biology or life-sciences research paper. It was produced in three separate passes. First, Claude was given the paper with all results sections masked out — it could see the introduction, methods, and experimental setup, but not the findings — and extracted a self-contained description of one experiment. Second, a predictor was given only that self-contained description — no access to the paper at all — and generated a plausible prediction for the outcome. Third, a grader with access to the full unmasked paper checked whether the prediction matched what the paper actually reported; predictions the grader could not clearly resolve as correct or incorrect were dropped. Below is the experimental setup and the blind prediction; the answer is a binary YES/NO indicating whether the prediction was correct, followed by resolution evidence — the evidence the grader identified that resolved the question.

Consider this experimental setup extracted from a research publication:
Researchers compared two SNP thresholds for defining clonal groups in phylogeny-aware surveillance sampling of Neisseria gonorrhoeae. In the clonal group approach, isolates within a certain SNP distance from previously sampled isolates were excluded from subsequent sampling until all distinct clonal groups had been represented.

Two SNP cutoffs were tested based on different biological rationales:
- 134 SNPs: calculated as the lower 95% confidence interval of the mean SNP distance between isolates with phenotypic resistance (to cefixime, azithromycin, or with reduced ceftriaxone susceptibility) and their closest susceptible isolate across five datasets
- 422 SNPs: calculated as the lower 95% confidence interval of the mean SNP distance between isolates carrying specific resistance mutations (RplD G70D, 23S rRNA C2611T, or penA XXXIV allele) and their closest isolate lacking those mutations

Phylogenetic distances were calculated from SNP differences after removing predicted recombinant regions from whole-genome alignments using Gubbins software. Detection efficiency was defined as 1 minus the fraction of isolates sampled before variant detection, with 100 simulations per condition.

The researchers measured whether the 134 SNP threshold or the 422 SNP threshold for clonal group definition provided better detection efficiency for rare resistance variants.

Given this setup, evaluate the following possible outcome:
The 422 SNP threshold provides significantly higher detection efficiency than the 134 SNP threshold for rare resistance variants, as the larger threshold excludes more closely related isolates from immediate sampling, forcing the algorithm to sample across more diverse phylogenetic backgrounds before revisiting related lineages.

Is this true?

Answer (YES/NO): NO